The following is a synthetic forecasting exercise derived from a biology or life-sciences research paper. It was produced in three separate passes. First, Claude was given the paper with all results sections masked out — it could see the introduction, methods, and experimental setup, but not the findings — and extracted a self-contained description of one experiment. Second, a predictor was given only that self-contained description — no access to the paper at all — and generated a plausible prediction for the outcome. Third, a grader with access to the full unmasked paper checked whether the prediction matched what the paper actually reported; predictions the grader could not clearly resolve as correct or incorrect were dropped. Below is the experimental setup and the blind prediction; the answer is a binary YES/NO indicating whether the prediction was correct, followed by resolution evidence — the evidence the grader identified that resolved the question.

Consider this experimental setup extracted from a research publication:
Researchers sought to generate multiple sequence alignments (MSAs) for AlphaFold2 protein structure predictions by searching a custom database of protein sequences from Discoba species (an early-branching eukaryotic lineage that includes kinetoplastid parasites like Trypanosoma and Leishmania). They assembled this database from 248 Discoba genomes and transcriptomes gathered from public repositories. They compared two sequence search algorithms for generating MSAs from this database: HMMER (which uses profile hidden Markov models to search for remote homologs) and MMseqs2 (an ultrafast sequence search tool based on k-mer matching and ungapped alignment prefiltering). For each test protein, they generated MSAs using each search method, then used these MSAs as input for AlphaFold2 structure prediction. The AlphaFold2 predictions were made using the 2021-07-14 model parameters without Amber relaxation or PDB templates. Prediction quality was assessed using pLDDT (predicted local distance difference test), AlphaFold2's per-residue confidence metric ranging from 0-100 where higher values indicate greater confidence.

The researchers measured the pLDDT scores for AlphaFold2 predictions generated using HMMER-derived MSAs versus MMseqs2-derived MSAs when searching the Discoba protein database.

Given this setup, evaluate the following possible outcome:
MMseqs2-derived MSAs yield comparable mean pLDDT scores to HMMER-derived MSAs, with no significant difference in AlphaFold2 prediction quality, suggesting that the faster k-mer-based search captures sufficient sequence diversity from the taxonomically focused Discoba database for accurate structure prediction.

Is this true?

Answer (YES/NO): NO